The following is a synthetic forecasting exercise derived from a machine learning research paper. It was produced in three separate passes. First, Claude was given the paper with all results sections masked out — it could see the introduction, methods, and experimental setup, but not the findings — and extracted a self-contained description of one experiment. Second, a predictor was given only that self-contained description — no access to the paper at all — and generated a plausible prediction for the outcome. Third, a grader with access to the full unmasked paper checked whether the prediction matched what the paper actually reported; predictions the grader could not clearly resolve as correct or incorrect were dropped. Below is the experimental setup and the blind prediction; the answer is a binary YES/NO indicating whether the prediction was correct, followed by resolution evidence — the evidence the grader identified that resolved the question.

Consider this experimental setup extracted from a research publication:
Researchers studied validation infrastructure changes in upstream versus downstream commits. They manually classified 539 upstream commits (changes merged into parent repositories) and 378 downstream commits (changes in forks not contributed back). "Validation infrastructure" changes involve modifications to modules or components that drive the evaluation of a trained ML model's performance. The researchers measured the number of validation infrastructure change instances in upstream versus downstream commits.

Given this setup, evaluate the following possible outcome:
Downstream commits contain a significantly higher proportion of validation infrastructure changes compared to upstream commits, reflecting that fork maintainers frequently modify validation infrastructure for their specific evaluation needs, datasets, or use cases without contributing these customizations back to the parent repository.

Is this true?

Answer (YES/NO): YES